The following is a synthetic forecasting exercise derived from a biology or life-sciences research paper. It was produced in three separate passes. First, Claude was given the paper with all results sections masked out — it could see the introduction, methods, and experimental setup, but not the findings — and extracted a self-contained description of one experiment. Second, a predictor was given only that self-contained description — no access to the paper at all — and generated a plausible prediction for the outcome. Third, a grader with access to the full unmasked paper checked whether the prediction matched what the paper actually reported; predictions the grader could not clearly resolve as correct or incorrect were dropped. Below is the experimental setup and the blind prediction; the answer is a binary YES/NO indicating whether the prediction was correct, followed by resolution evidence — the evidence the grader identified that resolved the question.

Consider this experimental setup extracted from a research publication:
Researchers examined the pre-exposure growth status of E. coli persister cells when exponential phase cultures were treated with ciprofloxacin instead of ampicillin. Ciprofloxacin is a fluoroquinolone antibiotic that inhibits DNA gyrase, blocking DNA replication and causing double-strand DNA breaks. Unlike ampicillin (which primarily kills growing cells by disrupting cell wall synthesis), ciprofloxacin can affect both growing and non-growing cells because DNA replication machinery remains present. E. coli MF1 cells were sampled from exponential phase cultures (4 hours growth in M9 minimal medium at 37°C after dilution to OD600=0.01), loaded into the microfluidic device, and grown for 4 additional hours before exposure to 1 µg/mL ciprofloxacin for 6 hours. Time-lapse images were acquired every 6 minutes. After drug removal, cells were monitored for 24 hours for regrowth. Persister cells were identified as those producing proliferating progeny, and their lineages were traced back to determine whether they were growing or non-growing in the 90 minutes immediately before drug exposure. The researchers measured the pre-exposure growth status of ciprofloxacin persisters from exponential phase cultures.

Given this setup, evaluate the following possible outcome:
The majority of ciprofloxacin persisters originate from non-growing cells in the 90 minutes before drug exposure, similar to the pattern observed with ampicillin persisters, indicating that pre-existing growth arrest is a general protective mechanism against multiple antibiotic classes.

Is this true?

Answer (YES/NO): NO